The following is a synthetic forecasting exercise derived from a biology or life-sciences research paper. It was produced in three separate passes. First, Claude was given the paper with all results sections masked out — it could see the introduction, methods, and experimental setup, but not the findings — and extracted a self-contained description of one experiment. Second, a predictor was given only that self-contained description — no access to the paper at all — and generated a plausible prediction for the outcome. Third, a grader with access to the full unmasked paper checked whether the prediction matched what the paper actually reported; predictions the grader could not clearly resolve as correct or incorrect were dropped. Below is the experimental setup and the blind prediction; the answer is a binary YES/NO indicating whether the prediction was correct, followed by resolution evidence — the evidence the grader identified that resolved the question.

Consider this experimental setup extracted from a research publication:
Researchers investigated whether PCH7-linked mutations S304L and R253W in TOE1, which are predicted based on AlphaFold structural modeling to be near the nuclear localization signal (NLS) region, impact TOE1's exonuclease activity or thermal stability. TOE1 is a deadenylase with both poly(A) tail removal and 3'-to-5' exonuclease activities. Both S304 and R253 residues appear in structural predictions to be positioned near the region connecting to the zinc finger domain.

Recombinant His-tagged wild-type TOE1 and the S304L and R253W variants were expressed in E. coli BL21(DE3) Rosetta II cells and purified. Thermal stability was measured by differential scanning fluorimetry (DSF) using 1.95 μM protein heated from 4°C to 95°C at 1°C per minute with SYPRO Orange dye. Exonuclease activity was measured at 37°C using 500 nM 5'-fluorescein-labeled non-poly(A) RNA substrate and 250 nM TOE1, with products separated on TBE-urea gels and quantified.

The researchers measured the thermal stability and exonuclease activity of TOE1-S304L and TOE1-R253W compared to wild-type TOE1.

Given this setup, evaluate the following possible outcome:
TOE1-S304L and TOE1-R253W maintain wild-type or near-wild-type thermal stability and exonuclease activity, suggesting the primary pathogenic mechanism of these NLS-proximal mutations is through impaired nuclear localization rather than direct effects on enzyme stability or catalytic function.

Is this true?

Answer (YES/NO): NO